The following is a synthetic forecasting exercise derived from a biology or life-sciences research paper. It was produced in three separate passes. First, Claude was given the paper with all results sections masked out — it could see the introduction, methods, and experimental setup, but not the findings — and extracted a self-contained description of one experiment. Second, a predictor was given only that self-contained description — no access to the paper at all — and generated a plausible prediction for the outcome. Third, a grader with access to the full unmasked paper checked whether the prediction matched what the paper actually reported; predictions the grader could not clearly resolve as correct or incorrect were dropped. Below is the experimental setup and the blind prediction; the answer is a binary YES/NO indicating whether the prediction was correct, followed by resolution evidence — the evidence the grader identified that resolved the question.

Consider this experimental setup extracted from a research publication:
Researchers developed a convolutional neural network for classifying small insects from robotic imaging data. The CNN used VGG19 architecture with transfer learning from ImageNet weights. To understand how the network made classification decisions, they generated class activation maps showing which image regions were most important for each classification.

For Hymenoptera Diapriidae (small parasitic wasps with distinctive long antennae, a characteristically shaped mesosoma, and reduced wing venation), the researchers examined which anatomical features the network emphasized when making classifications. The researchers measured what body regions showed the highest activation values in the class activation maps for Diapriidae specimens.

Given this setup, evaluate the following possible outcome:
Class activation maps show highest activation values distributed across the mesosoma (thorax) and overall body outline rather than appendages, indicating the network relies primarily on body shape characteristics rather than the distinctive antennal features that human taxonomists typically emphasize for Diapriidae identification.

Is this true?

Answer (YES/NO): NO